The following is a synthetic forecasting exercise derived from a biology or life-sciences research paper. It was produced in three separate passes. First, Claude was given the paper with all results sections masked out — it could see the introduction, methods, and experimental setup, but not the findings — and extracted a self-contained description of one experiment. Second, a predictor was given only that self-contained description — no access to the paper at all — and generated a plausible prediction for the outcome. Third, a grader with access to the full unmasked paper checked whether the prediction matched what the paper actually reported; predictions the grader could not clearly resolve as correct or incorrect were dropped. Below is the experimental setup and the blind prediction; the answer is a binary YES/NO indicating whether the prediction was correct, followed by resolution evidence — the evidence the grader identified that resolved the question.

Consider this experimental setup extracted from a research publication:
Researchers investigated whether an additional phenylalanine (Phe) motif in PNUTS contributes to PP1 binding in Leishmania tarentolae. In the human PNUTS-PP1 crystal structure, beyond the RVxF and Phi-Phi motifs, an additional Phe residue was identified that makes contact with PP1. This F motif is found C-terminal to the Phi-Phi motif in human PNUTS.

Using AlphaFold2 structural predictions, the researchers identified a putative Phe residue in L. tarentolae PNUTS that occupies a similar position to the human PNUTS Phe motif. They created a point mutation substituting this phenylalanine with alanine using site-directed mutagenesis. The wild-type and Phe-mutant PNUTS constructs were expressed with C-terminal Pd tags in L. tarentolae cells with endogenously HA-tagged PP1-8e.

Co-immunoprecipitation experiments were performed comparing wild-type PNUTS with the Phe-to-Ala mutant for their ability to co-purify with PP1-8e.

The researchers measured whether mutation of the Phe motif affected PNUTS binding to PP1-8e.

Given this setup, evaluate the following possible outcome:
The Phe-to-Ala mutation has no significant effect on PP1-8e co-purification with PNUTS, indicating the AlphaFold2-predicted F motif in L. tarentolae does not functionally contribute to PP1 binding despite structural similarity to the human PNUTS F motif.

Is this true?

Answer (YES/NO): NO